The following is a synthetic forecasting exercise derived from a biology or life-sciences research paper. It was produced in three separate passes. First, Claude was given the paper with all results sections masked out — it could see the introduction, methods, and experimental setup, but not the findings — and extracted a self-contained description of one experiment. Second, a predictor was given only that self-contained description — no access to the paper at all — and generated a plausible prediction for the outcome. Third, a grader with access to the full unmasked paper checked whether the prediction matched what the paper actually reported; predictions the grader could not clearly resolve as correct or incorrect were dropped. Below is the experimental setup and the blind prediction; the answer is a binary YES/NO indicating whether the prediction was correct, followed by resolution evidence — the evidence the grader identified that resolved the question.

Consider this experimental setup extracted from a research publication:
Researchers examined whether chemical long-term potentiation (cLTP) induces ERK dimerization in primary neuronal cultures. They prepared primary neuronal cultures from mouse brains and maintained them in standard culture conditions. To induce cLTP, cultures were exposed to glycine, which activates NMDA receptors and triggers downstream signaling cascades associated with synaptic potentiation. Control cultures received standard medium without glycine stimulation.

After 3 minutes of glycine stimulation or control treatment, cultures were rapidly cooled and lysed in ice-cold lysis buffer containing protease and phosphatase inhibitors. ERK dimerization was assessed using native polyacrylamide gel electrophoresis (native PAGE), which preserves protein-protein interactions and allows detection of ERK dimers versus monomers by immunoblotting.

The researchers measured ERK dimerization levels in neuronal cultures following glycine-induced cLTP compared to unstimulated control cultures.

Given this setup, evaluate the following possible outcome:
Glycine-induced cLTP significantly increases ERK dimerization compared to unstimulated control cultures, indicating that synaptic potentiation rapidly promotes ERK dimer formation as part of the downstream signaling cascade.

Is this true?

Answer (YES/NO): YES